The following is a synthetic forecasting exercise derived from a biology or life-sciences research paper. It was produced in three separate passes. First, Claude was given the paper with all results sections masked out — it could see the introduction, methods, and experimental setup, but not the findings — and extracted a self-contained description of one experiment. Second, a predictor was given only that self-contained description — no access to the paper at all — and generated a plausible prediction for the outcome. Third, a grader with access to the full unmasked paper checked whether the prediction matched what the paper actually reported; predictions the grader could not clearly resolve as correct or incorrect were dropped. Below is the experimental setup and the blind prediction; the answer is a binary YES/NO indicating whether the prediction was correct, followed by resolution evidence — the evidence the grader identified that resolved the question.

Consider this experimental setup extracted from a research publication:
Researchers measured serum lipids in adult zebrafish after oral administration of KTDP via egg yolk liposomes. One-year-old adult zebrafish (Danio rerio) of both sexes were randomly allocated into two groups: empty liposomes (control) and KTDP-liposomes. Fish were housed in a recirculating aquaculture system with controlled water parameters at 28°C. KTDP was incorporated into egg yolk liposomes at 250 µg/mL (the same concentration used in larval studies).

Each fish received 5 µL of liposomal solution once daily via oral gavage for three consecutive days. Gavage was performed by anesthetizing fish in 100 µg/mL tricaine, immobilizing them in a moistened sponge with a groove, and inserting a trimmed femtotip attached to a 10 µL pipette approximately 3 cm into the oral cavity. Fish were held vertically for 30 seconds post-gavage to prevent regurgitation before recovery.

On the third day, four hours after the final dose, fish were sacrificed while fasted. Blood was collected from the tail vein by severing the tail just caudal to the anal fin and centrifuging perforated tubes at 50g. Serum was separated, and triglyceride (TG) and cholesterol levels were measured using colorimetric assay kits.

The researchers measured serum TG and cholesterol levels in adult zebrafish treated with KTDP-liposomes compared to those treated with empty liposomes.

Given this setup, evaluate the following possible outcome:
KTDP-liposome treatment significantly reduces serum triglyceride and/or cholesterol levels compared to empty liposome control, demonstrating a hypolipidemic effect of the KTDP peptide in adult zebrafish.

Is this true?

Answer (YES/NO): YES